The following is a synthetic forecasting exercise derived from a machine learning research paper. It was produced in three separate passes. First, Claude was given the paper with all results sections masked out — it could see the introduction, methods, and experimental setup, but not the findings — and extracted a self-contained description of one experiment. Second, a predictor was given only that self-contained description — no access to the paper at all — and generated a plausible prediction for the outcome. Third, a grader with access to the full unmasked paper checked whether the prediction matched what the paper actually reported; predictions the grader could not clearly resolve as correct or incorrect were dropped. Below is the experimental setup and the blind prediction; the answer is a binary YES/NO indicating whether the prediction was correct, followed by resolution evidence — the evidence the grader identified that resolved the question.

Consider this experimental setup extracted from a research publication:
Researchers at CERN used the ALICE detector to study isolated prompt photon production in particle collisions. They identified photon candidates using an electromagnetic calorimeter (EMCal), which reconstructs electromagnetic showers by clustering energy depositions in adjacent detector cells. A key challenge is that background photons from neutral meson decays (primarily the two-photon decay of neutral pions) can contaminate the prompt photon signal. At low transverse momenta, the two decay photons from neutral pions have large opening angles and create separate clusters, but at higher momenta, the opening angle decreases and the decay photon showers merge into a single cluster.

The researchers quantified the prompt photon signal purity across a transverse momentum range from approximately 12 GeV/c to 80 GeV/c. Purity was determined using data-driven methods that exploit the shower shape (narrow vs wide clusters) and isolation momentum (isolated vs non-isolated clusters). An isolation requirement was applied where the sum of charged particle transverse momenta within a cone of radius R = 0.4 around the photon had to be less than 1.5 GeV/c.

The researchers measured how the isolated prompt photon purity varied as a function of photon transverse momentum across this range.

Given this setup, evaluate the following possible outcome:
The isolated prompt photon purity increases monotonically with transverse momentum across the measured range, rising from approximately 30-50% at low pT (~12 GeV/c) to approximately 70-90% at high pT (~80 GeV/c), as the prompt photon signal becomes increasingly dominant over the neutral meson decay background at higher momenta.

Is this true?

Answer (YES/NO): NO